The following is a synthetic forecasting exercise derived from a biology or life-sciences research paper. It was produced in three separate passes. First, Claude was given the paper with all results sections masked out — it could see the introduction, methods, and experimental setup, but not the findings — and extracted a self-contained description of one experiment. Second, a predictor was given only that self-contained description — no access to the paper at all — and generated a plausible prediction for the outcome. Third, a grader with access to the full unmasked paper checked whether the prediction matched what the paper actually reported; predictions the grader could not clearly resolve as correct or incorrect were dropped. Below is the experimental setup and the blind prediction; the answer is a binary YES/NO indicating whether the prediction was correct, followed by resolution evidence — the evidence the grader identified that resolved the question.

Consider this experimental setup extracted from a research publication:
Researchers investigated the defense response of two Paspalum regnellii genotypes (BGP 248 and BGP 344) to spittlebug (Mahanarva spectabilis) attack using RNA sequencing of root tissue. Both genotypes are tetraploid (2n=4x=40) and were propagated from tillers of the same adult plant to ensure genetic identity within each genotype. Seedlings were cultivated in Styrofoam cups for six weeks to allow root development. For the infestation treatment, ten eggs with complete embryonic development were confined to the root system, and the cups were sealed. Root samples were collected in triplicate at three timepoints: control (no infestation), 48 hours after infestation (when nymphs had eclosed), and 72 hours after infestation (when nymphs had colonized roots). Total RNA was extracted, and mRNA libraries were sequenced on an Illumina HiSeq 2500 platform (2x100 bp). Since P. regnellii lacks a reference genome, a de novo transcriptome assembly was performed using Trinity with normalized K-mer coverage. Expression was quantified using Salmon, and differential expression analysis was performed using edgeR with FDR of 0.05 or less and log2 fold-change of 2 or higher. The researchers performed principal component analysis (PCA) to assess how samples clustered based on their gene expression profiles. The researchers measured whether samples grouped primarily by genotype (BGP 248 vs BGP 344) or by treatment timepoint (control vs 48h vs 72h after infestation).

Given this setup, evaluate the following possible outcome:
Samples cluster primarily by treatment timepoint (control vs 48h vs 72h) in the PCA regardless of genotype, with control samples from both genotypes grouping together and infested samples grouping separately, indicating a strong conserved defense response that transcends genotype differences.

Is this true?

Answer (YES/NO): NO